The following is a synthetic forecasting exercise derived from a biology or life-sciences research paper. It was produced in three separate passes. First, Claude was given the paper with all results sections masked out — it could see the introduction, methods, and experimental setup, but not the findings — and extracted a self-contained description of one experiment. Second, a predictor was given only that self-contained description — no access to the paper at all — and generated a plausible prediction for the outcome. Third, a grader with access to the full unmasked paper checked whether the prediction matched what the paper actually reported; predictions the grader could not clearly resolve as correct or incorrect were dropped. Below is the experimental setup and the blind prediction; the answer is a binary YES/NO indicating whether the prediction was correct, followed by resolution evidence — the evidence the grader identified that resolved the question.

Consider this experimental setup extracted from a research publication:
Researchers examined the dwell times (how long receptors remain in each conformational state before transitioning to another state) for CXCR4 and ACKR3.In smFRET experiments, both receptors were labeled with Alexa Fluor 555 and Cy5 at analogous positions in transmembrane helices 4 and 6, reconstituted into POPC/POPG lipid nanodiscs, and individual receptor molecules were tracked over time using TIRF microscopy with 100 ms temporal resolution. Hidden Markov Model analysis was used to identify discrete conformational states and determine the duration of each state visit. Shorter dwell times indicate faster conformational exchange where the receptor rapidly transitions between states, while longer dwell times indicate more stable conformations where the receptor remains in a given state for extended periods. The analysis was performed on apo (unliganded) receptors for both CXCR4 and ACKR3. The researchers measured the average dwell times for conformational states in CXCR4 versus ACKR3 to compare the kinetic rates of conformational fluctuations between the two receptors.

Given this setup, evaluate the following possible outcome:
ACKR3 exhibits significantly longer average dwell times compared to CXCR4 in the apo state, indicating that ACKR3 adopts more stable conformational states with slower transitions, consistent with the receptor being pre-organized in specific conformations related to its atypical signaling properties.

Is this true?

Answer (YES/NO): NO